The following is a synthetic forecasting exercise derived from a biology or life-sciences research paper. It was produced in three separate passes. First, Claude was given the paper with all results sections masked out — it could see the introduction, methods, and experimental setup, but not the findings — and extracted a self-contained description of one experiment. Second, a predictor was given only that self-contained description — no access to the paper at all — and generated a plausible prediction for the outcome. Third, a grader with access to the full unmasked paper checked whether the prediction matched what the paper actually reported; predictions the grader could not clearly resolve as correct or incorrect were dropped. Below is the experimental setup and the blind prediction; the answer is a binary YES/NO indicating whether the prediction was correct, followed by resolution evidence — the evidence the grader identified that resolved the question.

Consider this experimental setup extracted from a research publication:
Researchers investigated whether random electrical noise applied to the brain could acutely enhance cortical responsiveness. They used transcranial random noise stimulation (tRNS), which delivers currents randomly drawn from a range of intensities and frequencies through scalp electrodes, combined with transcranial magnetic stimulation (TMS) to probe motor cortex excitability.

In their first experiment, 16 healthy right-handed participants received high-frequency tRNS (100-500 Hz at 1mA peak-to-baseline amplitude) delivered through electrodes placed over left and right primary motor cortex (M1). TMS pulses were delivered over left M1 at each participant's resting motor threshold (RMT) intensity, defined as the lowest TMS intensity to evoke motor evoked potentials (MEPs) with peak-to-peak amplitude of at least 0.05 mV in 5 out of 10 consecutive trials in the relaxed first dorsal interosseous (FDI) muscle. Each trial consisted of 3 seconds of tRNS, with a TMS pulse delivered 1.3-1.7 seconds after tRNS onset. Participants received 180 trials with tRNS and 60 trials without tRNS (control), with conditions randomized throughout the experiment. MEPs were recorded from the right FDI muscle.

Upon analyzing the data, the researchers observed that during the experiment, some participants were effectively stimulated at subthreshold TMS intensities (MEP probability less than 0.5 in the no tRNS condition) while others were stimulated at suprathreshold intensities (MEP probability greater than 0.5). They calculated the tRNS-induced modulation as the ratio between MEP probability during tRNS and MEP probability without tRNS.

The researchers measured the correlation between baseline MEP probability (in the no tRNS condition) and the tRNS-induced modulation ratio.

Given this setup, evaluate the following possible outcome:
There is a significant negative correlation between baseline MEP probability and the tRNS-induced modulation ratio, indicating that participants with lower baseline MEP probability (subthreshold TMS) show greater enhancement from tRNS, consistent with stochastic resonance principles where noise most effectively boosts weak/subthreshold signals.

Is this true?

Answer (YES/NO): YES